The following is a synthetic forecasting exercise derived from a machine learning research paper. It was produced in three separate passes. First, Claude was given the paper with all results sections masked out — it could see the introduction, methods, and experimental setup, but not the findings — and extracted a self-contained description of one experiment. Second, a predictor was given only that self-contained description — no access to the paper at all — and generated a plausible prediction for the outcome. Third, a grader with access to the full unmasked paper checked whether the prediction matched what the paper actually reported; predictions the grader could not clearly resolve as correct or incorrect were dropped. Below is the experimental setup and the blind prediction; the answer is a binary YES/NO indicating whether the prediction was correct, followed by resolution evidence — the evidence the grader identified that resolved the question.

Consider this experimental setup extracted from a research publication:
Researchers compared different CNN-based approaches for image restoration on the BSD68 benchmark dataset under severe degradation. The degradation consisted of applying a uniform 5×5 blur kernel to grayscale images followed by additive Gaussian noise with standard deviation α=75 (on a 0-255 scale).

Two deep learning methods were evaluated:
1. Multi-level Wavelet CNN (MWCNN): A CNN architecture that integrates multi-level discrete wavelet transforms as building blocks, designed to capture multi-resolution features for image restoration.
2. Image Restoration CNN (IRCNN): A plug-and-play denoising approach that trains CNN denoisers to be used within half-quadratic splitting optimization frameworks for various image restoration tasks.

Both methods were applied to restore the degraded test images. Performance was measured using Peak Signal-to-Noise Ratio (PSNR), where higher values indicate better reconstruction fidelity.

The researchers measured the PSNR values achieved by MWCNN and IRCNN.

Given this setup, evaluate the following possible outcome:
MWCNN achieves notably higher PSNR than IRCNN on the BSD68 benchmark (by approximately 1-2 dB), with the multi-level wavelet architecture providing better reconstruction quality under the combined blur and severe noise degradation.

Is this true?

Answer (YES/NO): NO